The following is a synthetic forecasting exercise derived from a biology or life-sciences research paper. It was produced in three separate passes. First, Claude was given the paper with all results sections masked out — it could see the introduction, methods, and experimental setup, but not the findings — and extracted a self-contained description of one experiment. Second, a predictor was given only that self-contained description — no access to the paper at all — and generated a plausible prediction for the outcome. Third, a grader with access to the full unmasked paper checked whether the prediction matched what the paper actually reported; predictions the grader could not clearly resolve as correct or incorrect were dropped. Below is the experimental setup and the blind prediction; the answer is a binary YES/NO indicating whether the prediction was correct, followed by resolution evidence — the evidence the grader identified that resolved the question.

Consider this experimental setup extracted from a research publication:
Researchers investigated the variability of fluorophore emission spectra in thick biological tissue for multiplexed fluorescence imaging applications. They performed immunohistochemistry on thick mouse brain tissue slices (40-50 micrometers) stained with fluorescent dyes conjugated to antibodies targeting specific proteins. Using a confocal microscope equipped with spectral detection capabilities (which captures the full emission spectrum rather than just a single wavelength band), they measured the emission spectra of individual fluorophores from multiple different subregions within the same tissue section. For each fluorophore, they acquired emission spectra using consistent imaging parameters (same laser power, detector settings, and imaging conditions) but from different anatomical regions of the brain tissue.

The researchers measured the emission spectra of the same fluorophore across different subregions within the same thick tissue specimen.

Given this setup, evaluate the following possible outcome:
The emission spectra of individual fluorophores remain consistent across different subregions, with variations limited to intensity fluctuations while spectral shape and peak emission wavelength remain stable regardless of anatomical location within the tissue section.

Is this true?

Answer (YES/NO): NO